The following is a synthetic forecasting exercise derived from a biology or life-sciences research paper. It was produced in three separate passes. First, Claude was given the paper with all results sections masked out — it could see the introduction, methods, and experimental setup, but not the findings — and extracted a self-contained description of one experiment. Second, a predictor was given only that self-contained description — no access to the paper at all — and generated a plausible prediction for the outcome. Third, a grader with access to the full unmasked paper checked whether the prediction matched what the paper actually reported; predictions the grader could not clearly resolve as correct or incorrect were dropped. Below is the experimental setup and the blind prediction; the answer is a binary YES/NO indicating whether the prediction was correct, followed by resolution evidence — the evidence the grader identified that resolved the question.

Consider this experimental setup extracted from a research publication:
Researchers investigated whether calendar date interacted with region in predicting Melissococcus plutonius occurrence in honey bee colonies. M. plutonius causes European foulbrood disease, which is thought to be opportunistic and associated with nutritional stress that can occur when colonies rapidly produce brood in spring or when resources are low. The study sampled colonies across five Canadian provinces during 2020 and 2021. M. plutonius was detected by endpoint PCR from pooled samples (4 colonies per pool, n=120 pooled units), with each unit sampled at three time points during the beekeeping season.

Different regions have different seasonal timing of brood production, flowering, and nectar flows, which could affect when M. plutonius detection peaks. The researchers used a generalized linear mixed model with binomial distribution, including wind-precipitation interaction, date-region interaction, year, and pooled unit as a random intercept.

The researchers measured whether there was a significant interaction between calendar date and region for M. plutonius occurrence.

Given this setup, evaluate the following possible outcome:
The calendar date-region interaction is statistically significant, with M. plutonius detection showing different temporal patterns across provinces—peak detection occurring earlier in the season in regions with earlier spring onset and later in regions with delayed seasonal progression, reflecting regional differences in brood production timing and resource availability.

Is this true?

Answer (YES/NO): NO